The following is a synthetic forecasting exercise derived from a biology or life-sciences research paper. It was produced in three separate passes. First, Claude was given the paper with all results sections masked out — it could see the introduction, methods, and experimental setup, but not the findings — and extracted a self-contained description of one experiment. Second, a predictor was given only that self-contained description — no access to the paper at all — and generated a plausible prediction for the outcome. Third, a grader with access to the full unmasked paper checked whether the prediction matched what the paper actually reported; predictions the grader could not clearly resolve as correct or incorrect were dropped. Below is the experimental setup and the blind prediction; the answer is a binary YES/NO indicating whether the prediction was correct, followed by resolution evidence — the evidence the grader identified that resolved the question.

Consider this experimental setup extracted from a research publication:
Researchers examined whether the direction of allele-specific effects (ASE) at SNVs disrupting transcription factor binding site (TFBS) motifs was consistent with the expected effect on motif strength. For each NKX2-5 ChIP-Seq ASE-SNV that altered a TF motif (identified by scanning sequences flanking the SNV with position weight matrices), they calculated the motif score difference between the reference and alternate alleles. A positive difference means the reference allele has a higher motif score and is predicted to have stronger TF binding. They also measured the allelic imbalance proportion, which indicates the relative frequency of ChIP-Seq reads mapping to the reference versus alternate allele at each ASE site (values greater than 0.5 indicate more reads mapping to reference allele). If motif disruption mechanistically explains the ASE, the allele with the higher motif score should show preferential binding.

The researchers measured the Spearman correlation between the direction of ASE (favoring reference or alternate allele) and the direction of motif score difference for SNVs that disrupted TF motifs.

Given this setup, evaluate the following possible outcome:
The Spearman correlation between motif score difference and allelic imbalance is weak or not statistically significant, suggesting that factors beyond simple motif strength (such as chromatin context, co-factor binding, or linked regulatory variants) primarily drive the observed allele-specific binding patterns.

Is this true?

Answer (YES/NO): NO